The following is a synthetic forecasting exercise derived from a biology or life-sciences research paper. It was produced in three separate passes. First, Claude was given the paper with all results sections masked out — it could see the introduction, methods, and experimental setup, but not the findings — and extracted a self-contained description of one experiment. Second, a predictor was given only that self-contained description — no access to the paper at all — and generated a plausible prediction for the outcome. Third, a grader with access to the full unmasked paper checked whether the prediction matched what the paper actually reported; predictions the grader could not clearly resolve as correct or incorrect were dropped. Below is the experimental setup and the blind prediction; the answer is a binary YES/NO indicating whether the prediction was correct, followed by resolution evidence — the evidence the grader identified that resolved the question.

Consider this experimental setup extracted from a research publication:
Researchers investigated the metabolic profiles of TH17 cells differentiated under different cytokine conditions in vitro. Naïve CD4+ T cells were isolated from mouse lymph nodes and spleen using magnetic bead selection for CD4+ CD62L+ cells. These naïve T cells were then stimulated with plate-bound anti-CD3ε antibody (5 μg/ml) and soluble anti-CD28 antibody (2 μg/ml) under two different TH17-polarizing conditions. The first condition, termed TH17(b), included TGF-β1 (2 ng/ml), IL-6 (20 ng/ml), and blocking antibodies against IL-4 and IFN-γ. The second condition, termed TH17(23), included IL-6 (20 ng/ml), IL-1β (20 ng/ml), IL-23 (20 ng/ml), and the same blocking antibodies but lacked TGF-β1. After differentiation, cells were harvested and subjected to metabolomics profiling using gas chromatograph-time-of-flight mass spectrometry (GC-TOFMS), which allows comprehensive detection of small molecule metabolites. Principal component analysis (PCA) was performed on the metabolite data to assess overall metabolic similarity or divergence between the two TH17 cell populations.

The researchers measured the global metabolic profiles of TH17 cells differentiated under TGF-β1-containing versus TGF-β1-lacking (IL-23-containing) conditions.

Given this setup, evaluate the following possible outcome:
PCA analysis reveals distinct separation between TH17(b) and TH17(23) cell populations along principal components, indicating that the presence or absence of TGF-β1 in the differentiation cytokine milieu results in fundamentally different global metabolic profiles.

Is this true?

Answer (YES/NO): YES